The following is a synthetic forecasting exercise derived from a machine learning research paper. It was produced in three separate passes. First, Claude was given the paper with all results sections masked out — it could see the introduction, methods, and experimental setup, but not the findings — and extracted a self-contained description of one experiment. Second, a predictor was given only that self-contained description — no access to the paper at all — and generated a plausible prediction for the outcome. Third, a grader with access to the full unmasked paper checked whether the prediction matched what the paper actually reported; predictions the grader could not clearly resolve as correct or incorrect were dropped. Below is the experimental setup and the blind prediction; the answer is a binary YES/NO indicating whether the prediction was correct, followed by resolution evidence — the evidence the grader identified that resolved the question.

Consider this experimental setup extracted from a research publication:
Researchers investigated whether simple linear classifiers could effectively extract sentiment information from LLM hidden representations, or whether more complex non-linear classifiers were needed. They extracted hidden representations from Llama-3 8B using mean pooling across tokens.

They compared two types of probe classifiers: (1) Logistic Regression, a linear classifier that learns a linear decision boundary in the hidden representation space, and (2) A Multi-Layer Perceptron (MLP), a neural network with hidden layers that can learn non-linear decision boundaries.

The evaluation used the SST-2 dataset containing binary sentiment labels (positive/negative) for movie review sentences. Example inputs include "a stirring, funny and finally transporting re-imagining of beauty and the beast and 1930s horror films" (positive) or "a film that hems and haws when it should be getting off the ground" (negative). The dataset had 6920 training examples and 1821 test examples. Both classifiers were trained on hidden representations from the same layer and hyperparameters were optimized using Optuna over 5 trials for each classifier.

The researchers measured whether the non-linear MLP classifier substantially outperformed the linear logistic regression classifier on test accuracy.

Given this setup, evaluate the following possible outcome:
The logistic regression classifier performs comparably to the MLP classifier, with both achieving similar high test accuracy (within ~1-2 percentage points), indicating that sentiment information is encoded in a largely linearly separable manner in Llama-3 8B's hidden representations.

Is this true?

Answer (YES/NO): YES